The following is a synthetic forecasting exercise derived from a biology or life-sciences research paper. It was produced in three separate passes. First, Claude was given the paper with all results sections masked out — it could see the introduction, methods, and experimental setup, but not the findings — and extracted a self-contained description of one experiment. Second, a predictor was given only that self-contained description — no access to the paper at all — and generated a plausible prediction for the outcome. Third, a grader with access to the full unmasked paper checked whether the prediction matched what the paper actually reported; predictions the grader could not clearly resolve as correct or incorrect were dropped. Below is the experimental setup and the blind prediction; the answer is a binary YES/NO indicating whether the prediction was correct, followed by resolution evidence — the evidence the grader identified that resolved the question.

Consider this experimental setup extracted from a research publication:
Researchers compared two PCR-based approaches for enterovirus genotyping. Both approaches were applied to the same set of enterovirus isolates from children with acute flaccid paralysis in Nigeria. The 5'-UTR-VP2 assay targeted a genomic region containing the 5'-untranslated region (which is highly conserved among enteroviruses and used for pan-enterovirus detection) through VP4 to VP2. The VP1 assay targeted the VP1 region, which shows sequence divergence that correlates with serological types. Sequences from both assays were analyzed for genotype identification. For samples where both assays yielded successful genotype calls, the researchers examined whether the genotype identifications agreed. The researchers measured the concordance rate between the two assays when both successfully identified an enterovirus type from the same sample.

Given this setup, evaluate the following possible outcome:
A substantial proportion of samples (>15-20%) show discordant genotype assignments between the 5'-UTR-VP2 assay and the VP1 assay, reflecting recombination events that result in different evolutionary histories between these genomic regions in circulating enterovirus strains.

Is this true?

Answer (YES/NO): NO